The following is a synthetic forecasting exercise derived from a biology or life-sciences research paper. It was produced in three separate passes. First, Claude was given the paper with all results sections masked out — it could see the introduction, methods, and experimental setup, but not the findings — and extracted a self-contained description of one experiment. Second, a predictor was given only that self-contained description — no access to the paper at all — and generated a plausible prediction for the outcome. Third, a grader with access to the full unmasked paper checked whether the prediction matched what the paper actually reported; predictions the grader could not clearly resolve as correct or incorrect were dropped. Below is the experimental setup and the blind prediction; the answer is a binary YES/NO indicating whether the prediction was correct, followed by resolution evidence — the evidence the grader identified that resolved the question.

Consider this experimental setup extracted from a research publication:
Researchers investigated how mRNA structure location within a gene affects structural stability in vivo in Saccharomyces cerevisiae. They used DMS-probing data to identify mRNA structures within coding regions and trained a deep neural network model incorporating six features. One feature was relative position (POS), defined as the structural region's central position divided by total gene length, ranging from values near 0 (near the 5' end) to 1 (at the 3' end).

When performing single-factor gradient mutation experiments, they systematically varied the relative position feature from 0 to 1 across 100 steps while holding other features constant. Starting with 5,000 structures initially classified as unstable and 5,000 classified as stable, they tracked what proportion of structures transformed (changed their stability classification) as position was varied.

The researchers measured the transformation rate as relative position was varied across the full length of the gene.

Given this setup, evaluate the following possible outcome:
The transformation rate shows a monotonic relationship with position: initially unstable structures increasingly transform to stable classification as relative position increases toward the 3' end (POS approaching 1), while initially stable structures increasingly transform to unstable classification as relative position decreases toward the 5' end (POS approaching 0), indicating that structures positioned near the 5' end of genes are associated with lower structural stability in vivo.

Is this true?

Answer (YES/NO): NO